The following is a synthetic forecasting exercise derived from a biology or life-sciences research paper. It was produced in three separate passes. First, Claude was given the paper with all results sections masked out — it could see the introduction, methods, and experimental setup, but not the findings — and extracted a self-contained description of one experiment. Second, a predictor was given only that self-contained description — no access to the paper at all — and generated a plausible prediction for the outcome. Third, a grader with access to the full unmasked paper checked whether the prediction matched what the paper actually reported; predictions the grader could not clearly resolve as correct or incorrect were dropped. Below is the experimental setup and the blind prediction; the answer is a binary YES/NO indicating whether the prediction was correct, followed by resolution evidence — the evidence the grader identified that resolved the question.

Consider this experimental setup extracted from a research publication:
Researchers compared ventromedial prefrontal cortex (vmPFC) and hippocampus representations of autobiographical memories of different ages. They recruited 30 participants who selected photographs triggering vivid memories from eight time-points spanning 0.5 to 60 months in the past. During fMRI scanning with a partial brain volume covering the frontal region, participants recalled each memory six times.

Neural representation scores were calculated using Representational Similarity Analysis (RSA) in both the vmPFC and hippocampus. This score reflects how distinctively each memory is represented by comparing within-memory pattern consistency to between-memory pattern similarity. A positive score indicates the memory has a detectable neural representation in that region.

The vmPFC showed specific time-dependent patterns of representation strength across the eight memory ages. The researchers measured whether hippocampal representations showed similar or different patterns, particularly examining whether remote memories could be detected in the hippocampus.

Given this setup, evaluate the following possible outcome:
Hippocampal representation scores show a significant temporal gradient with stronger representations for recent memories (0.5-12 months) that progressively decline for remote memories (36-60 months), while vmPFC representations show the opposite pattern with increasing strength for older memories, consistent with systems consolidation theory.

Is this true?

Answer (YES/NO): NO